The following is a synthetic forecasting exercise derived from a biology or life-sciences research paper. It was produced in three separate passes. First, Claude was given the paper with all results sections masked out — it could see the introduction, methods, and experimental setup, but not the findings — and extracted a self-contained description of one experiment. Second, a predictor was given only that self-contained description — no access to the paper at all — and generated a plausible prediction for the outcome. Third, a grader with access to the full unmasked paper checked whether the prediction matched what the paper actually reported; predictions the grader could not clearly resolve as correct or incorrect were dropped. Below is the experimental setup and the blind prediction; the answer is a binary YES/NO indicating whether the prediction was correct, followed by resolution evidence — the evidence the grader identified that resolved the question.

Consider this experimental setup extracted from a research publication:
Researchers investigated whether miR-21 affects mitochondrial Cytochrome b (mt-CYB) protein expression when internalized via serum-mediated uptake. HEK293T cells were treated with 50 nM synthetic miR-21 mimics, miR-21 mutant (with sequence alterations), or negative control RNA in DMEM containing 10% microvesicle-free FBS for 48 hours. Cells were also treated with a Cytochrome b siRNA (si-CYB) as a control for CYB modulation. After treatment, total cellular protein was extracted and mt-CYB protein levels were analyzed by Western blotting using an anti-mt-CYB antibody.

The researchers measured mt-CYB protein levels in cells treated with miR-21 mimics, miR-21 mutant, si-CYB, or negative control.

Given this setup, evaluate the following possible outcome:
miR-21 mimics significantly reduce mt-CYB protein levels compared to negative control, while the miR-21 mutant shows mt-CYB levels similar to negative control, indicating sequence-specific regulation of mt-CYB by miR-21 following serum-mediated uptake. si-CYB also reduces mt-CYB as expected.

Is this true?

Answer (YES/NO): NO